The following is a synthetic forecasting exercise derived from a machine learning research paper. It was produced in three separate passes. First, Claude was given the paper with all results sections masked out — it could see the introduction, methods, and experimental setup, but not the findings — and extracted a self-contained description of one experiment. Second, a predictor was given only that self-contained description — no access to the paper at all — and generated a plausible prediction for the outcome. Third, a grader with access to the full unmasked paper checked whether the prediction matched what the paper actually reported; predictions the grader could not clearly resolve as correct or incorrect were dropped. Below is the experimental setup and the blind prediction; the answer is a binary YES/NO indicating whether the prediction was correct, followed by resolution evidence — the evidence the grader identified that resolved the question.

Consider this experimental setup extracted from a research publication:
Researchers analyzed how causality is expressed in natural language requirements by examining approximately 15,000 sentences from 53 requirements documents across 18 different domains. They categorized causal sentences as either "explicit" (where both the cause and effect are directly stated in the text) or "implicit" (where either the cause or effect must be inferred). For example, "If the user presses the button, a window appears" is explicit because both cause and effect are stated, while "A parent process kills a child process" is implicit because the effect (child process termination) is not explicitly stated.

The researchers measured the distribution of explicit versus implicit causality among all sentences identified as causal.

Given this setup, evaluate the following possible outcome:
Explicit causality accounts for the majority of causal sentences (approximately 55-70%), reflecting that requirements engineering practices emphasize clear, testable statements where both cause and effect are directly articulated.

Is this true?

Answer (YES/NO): NO